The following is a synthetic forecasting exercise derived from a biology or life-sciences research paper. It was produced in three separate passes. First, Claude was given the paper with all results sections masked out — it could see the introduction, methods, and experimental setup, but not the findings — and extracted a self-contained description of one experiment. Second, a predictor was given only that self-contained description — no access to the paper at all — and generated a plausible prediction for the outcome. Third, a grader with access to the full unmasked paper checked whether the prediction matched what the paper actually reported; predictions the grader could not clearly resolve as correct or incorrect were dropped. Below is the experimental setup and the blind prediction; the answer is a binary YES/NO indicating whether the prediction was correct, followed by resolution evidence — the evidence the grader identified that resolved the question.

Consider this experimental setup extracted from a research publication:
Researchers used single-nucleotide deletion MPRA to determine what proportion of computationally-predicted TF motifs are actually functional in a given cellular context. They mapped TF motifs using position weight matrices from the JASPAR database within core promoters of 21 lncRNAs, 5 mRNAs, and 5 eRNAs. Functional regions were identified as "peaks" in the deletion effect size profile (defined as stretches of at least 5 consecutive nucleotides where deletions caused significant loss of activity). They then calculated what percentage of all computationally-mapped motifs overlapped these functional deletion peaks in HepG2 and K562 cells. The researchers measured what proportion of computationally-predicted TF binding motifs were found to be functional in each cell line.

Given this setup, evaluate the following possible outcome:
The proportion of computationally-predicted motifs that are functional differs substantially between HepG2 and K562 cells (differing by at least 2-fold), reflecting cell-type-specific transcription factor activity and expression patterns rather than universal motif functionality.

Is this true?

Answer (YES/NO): NO